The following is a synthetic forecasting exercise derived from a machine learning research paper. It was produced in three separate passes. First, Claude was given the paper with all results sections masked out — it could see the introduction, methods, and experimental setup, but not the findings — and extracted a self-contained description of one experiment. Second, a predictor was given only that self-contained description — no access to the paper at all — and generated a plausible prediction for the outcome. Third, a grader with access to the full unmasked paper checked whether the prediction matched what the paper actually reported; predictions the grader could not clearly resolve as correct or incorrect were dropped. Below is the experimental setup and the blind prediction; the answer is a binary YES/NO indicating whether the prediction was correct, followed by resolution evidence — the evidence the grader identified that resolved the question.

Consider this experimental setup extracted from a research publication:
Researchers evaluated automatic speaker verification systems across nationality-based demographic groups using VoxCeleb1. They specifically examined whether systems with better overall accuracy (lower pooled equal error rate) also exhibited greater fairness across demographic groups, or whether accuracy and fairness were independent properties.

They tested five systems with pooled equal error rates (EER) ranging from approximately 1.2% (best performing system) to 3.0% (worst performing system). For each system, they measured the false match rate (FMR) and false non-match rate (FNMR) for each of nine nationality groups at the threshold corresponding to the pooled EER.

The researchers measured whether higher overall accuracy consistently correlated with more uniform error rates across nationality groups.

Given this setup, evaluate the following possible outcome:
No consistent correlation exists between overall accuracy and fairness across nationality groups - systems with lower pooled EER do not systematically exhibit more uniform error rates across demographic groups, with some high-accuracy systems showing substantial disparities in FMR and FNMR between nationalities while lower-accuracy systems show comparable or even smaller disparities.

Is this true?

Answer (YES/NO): YES